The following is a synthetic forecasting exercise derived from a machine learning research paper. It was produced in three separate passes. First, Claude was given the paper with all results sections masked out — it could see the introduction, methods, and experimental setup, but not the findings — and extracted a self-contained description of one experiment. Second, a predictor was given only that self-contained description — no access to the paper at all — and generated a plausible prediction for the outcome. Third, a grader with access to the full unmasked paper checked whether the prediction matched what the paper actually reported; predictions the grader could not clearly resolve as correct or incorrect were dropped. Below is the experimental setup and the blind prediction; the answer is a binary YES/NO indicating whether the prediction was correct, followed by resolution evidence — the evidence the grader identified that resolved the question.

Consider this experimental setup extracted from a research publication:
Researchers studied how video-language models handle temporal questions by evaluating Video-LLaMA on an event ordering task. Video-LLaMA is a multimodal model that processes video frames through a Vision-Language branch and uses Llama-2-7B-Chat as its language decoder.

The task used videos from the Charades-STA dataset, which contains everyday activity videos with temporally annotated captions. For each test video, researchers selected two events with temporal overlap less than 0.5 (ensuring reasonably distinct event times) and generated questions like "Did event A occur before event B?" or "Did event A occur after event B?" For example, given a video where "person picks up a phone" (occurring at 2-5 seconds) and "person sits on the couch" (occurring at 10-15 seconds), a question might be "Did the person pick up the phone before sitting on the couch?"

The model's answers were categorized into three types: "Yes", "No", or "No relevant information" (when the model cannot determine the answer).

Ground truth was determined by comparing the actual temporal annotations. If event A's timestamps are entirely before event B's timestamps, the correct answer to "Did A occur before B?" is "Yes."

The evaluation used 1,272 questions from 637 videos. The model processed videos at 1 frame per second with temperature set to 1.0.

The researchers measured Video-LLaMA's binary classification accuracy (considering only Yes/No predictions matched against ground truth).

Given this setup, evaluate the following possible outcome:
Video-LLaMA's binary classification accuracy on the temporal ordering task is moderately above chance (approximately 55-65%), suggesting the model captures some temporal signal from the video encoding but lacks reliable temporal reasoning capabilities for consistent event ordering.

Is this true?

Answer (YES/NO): NO